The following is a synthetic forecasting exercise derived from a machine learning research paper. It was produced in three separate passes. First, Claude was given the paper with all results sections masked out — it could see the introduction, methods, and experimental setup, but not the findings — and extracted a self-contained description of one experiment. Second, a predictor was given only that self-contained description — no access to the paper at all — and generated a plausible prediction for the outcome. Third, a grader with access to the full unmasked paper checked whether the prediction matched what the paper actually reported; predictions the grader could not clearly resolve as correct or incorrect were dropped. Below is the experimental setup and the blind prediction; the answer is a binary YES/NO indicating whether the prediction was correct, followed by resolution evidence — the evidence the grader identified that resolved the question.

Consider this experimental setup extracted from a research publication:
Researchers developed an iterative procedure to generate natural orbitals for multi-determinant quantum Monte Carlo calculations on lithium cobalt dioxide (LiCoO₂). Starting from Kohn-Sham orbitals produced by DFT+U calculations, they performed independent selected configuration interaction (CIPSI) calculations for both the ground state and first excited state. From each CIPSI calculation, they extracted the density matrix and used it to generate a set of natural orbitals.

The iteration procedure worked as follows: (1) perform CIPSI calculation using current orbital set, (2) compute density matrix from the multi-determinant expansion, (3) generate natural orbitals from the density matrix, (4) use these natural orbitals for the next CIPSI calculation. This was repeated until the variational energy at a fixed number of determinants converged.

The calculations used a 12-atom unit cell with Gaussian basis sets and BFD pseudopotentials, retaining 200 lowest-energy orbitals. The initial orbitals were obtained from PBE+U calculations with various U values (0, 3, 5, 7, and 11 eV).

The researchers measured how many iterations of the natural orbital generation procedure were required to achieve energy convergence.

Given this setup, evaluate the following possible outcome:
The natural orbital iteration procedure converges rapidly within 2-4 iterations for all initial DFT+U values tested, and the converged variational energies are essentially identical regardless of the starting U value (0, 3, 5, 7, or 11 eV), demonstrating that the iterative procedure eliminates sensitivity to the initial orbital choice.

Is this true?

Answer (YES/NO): NO